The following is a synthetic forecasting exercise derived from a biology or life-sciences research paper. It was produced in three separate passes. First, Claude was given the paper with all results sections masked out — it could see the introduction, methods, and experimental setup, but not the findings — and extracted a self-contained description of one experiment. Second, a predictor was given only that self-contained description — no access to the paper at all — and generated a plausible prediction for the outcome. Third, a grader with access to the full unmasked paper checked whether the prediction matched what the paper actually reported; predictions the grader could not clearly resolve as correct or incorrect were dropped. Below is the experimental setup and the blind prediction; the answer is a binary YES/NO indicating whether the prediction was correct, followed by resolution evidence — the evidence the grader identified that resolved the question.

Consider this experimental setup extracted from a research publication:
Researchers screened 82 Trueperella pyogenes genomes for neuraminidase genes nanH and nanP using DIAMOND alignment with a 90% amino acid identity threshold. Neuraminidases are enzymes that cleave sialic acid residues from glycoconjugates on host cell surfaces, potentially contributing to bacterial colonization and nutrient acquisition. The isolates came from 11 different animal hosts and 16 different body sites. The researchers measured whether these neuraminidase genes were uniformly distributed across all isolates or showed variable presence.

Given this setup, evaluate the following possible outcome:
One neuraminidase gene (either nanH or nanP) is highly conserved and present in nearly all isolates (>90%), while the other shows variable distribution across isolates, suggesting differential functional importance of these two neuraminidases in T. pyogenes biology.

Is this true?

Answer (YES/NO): NO